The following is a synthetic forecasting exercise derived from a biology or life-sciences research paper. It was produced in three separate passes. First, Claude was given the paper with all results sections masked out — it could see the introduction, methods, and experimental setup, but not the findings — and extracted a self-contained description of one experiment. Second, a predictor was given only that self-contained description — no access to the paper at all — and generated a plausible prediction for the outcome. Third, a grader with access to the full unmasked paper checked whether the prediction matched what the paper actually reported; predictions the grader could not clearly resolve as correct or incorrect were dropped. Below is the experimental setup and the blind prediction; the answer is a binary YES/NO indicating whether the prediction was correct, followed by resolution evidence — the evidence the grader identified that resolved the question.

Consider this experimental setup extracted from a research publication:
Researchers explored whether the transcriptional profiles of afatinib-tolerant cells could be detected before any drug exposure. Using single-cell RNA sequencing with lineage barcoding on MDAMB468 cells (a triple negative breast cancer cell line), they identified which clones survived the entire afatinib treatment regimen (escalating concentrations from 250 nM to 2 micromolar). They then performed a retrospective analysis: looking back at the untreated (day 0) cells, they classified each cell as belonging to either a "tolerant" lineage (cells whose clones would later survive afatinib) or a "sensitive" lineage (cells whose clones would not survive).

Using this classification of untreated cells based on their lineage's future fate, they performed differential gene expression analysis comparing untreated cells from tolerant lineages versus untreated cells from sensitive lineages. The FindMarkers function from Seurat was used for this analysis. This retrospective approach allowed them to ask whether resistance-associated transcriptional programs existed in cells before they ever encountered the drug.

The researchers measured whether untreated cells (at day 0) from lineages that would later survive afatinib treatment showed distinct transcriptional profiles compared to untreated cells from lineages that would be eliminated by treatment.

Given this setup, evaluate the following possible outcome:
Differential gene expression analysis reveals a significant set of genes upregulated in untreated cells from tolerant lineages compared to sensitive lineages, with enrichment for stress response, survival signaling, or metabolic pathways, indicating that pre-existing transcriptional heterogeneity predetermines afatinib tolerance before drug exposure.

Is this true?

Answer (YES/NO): YES